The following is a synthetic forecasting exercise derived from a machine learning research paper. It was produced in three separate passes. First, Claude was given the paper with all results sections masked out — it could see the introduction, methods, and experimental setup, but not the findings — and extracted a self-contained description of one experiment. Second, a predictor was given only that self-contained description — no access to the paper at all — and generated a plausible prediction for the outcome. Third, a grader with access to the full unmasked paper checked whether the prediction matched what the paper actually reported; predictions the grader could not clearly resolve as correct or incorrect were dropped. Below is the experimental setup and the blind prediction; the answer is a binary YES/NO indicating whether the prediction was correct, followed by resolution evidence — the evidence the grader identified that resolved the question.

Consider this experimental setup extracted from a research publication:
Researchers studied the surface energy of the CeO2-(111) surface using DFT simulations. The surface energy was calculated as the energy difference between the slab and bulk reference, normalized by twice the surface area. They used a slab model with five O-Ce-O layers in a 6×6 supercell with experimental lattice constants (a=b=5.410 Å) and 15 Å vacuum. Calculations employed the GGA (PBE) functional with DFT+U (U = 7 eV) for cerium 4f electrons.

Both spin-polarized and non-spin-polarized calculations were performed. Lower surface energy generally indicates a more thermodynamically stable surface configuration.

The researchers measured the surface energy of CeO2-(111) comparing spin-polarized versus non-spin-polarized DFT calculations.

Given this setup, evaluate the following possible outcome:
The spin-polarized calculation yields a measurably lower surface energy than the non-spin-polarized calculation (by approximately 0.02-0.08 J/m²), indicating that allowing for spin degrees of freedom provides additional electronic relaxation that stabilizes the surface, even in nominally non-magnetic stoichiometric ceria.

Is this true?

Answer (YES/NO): NO